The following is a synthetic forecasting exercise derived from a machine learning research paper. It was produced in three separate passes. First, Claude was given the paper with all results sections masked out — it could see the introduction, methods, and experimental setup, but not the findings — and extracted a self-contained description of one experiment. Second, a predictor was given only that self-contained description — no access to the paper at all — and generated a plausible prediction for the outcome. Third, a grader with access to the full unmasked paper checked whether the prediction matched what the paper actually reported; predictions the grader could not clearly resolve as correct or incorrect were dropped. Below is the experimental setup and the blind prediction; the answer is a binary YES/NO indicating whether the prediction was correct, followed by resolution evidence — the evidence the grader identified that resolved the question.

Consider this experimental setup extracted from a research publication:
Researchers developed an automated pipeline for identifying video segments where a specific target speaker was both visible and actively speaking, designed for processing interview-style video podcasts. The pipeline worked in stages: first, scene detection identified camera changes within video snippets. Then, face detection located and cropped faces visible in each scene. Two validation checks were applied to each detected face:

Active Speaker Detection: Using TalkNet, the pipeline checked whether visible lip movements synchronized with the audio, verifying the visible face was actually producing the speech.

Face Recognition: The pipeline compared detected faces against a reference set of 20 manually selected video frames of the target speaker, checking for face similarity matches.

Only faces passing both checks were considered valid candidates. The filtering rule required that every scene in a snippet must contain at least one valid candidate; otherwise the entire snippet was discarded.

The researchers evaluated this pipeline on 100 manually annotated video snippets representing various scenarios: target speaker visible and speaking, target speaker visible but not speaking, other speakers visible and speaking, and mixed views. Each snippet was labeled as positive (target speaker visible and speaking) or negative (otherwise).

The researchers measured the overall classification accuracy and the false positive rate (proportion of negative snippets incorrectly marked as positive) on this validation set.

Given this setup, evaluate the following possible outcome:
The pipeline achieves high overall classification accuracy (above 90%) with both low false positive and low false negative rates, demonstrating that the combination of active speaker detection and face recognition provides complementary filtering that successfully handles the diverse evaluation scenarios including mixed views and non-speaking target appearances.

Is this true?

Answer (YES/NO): NO